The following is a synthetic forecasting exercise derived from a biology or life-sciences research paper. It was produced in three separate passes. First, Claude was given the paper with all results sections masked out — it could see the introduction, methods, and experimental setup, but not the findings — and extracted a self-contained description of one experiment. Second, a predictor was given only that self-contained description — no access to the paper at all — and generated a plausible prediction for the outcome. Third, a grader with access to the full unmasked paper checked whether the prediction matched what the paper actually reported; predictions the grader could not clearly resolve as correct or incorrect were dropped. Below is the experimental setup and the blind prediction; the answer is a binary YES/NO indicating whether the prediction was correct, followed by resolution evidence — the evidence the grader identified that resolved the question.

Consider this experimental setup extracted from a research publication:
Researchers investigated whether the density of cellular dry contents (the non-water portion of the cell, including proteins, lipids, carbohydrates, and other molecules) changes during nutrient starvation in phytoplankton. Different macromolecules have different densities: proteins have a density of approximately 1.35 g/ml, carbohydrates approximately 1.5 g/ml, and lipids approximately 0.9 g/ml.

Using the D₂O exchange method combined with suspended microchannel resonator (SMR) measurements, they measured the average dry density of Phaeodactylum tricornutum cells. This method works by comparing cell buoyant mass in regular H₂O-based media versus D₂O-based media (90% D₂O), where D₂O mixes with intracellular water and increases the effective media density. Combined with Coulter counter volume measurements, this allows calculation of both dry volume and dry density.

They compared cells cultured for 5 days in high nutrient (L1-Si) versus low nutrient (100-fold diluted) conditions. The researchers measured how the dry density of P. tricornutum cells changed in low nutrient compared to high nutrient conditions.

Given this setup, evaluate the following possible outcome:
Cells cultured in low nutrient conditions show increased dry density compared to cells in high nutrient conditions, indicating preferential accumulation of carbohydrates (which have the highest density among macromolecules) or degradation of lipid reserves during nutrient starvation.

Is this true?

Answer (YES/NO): NO